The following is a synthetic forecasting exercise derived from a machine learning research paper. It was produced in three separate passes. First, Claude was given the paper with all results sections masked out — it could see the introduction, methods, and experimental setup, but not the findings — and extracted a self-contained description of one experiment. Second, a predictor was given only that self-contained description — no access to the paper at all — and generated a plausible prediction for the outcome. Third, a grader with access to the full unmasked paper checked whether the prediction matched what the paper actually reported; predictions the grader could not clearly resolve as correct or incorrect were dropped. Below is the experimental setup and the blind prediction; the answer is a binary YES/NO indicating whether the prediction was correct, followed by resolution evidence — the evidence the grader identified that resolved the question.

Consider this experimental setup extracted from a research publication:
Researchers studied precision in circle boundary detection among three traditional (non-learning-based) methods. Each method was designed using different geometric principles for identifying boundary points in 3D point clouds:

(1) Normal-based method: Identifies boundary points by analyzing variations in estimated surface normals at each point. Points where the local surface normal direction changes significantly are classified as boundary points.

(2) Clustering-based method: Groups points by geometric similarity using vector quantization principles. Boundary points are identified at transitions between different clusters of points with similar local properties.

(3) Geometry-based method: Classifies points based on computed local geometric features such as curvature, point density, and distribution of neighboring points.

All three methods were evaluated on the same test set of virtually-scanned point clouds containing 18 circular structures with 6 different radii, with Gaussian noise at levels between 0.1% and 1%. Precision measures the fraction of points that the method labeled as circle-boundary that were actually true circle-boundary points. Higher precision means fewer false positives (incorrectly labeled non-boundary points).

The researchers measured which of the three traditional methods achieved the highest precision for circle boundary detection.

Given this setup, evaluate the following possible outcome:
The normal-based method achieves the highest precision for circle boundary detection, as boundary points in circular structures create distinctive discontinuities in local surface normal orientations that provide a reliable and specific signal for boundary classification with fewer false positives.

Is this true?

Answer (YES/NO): NO